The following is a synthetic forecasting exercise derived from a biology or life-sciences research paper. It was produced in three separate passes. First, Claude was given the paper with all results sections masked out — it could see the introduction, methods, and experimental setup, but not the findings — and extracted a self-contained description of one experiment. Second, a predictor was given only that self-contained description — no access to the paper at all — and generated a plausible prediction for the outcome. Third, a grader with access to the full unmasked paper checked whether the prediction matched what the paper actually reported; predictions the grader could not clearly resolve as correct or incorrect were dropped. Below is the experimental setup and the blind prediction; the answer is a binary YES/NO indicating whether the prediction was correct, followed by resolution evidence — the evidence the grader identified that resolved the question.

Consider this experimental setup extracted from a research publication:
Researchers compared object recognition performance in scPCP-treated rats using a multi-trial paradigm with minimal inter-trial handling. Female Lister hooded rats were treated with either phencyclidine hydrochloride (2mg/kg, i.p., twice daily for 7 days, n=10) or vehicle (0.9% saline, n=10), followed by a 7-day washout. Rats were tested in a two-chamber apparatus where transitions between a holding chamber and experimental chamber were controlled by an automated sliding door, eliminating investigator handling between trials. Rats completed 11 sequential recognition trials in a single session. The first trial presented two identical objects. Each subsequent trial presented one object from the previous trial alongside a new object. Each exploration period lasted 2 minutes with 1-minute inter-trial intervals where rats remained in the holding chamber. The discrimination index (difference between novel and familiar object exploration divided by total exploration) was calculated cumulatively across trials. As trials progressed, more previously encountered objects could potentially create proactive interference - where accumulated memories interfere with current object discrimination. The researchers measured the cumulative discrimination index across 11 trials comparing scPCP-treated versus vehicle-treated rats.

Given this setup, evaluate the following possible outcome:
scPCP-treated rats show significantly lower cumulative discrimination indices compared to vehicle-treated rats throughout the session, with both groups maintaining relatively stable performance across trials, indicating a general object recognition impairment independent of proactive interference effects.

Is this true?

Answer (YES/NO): NO